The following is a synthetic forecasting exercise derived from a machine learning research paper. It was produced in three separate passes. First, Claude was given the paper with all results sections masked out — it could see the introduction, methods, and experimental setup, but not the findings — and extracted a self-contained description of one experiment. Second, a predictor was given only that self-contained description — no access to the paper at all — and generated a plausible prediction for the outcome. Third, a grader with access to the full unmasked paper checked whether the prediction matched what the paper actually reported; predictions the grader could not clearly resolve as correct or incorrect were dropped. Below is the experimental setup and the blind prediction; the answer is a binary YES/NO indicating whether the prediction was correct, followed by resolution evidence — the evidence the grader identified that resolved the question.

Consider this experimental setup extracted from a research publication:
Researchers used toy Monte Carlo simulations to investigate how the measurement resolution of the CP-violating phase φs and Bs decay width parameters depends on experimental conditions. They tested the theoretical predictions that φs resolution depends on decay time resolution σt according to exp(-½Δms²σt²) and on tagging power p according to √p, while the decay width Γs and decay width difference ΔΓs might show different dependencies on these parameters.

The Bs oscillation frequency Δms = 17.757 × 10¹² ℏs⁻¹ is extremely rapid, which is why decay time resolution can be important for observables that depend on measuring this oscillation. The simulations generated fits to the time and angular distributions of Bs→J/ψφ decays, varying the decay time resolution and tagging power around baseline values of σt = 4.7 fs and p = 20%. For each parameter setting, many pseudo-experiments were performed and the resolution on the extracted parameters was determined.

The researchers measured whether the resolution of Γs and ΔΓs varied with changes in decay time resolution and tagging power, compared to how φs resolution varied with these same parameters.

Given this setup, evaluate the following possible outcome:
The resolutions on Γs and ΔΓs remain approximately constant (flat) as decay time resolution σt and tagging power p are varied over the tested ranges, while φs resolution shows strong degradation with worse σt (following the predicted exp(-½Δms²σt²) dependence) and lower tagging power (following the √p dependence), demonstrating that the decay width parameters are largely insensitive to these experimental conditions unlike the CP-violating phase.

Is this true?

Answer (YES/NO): YES